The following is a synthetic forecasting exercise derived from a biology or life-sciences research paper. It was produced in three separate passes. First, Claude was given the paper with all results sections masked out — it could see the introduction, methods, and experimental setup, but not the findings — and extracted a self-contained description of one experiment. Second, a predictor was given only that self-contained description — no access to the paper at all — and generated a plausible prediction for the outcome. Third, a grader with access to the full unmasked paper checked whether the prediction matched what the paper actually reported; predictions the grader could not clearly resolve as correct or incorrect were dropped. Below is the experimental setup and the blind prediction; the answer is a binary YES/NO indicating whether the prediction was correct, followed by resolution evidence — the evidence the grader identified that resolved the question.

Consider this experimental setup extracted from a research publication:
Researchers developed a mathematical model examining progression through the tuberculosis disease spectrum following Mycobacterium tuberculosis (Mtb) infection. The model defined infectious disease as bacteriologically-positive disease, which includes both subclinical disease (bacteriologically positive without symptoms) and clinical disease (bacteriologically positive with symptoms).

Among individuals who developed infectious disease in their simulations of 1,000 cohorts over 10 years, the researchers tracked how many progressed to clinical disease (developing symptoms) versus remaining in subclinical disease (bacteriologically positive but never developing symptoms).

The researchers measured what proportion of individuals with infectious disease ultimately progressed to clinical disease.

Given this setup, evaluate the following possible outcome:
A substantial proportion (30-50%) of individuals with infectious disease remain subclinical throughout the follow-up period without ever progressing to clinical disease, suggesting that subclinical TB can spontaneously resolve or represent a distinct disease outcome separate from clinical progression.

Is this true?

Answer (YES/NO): NO